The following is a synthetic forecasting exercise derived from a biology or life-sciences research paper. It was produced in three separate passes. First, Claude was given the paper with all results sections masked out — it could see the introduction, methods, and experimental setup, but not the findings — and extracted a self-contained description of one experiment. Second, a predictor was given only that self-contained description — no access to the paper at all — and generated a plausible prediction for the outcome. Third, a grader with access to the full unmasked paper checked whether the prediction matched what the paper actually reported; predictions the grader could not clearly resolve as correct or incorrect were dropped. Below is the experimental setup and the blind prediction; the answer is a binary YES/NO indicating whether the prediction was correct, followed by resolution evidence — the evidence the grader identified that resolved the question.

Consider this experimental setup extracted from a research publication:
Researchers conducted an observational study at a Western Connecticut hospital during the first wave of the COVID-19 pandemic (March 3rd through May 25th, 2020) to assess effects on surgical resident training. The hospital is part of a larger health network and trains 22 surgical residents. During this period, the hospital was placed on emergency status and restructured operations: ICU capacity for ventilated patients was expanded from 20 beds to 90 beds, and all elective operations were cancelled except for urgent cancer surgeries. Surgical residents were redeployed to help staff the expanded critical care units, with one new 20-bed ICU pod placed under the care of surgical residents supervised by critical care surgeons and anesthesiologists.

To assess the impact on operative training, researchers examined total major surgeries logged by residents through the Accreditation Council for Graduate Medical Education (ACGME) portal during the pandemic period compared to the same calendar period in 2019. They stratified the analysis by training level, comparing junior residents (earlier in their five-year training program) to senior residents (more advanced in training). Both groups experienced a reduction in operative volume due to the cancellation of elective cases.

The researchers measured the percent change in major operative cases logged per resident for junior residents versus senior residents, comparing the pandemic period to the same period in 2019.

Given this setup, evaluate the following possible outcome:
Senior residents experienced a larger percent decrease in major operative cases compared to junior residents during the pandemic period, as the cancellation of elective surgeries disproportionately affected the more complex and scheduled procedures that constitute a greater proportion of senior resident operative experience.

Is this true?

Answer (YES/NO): NO